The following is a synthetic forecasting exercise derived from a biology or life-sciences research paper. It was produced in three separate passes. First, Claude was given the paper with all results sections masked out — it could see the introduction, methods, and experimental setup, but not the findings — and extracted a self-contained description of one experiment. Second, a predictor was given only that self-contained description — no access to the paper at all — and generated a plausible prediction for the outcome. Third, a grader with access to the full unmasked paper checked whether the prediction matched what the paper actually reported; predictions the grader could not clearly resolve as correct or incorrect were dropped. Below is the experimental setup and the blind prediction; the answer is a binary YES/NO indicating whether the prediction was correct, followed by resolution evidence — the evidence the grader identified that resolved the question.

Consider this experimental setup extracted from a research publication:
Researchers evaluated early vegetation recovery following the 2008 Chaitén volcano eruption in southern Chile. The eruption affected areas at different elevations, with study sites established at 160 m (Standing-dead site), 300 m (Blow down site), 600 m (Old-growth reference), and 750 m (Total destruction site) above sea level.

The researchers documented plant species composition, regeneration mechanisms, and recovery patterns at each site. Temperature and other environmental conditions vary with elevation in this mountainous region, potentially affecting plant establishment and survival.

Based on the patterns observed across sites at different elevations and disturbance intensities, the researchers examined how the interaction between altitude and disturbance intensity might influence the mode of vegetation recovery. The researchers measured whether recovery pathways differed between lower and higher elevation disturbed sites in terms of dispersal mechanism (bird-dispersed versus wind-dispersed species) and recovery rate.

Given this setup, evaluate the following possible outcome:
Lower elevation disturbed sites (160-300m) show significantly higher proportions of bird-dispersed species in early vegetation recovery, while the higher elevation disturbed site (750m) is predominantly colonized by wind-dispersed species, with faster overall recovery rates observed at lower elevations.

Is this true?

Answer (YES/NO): NO